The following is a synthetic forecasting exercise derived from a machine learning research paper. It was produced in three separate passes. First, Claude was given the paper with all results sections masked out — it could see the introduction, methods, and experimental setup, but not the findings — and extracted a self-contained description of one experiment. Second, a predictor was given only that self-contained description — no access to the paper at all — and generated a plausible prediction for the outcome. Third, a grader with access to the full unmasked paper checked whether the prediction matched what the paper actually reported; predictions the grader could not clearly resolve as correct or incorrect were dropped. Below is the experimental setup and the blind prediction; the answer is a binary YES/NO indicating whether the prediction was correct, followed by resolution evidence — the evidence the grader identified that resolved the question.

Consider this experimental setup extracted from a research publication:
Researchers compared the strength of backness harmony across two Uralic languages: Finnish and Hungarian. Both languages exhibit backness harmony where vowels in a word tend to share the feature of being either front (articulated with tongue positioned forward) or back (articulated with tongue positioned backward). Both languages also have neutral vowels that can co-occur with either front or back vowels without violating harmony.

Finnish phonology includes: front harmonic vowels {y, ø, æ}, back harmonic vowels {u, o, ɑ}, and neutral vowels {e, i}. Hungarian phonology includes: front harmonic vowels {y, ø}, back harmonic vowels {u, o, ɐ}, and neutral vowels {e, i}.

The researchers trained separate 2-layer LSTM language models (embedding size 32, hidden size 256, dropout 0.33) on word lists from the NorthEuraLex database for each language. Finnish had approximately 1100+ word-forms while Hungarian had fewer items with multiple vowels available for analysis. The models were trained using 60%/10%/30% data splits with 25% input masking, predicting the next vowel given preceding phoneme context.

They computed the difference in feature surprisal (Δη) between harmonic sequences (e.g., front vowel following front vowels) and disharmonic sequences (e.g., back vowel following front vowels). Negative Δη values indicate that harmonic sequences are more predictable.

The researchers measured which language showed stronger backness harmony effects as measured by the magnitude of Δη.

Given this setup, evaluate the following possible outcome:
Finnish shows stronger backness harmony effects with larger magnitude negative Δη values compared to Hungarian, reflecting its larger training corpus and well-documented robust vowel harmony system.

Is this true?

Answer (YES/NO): NO